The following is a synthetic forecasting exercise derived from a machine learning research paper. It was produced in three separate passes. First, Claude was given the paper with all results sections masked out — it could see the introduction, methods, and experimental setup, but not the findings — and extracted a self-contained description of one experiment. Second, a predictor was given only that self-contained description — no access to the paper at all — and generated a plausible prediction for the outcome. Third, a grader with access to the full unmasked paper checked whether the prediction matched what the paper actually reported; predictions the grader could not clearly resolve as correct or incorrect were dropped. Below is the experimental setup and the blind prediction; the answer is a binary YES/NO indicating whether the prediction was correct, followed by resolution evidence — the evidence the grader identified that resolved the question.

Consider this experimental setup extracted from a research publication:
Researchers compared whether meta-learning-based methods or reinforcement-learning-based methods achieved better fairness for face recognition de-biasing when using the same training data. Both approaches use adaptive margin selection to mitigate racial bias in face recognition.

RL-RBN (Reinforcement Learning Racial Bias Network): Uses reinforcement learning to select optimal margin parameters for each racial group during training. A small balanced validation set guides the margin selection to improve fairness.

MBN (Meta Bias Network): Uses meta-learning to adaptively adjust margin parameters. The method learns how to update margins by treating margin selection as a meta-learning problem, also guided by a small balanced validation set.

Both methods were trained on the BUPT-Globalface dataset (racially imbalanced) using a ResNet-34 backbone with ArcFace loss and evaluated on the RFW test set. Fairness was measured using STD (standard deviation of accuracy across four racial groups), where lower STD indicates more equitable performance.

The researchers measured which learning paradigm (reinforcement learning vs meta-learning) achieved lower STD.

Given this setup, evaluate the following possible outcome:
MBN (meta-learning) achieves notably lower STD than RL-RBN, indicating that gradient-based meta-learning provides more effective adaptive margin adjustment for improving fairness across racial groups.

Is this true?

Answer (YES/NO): YES